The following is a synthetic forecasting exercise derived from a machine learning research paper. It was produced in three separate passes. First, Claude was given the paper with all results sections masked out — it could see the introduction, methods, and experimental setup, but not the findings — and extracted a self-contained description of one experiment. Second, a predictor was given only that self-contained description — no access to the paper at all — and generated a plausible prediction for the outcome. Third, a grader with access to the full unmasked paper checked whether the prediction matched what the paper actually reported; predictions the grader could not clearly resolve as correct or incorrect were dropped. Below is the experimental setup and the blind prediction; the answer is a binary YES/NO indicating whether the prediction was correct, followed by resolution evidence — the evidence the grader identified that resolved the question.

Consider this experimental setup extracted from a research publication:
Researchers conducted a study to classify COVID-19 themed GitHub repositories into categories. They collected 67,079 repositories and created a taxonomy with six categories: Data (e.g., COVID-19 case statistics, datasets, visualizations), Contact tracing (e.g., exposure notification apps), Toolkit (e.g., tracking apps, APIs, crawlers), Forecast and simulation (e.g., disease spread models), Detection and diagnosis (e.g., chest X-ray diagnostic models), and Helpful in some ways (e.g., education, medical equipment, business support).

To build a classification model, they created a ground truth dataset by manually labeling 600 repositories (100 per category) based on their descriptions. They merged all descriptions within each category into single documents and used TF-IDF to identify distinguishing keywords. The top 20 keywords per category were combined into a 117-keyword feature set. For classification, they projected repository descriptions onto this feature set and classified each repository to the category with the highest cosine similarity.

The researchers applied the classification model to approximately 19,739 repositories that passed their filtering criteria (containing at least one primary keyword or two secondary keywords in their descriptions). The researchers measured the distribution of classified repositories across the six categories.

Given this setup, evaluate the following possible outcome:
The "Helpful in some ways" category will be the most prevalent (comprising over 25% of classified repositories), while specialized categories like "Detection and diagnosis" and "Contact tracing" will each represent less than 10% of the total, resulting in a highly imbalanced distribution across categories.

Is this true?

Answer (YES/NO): NO